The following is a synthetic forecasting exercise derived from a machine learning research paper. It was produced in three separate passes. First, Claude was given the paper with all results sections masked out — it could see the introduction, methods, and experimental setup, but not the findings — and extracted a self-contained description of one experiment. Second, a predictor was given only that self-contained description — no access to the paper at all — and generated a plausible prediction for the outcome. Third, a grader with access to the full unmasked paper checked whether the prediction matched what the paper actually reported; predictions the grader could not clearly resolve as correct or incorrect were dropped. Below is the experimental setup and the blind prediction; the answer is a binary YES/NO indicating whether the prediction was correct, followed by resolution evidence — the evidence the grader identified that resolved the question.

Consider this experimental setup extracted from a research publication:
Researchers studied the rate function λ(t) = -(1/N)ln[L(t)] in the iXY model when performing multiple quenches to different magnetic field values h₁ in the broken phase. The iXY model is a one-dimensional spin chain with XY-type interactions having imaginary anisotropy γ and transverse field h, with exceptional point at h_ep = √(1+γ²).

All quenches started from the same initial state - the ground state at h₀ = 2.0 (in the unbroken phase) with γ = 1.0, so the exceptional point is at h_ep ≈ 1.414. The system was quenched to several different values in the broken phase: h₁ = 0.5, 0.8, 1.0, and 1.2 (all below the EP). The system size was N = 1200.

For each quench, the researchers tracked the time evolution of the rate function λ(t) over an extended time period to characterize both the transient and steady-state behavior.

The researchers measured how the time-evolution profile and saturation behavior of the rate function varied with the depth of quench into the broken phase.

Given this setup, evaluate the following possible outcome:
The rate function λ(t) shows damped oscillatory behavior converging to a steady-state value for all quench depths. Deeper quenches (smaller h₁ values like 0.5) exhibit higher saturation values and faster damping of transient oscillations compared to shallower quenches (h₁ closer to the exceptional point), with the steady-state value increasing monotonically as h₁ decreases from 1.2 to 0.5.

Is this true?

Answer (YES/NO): NO